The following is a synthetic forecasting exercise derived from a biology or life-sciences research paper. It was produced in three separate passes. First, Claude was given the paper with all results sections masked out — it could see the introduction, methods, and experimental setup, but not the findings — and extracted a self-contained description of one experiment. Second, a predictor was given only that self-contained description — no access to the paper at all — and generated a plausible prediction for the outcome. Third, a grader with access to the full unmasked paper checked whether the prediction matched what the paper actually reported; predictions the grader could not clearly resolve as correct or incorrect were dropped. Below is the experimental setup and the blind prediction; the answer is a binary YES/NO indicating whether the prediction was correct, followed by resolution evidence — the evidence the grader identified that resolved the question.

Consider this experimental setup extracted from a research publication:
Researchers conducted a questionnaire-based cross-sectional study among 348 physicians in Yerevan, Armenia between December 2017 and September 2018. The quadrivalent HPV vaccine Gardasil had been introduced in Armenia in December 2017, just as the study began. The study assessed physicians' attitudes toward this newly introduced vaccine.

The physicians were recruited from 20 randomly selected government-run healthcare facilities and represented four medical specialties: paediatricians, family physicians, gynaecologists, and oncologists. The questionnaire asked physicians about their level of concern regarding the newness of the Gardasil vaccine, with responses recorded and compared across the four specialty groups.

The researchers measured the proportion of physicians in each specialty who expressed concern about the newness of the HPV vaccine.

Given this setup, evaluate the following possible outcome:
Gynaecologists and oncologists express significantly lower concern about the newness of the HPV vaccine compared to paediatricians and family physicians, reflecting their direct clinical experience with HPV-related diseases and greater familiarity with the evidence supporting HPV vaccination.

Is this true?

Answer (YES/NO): NO